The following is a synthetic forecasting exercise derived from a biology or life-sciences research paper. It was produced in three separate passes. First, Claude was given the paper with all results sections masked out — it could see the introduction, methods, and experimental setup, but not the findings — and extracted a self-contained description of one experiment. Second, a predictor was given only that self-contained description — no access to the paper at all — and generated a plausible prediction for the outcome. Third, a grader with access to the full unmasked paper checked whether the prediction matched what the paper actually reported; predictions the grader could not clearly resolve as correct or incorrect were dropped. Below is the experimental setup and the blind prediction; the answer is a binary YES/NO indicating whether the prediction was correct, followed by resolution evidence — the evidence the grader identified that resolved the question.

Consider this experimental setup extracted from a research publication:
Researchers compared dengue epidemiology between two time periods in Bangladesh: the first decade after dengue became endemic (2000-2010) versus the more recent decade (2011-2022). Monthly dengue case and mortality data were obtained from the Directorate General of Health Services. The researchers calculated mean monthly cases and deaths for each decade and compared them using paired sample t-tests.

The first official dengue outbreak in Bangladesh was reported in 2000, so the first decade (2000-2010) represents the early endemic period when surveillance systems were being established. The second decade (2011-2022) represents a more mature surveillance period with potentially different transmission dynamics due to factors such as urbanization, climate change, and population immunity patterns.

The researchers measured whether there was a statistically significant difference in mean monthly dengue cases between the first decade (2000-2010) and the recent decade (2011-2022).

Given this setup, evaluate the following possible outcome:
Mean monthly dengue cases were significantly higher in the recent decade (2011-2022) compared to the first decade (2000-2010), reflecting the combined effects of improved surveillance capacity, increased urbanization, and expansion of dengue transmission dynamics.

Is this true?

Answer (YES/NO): YES